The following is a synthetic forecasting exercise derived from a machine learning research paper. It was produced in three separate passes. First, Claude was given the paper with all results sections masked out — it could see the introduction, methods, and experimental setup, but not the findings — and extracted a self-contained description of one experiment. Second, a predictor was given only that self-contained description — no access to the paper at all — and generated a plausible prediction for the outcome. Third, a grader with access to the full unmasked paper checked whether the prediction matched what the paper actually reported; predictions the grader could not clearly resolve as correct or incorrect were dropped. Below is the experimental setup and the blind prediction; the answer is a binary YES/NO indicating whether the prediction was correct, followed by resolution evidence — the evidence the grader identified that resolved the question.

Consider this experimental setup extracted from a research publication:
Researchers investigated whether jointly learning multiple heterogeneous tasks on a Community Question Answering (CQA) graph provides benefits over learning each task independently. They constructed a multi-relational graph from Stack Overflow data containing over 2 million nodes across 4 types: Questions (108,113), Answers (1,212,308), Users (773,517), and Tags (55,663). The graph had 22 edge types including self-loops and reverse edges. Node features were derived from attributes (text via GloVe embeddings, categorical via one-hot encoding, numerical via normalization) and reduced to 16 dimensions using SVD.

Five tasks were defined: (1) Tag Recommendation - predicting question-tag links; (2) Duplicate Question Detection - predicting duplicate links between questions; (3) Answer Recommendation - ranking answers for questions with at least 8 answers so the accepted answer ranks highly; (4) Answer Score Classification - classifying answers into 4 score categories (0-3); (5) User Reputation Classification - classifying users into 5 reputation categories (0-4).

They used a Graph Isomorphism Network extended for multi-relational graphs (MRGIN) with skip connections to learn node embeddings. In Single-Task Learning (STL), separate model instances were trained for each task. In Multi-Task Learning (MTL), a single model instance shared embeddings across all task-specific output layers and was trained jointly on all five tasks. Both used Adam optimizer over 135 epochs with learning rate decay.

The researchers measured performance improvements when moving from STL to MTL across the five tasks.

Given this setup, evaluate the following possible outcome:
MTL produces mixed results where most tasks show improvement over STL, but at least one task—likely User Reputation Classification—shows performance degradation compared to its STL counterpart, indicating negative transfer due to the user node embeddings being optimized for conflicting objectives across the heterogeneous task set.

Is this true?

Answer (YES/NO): NO